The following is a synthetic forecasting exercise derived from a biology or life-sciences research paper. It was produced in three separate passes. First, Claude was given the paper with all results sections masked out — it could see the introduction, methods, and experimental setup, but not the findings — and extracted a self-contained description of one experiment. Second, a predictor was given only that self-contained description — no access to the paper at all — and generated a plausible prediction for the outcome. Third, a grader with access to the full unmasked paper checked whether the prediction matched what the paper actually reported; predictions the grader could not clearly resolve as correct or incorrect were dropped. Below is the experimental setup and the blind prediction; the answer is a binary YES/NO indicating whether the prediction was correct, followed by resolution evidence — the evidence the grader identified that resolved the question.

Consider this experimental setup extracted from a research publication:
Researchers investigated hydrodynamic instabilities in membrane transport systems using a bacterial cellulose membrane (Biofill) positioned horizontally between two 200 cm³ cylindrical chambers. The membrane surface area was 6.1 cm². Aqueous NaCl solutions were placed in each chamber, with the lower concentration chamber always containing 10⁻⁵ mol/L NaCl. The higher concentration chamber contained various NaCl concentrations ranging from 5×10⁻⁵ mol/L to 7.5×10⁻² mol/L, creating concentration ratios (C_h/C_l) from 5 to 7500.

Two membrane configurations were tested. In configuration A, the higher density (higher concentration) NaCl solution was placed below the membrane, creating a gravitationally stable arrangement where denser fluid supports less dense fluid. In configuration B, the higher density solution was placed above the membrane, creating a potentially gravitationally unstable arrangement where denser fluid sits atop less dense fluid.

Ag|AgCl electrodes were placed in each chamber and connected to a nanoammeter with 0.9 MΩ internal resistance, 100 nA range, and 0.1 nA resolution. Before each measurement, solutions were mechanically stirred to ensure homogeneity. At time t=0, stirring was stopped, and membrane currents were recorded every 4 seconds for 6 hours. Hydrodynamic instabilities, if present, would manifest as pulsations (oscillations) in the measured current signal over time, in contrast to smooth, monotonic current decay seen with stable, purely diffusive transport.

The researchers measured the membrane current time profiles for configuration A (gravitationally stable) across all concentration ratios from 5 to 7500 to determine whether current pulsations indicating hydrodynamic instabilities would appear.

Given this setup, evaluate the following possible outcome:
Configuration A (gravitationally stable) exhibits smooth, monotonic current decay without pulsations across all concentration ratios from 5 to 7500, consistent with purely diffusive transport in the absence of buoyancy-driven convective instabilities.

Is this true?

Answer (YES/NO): YES